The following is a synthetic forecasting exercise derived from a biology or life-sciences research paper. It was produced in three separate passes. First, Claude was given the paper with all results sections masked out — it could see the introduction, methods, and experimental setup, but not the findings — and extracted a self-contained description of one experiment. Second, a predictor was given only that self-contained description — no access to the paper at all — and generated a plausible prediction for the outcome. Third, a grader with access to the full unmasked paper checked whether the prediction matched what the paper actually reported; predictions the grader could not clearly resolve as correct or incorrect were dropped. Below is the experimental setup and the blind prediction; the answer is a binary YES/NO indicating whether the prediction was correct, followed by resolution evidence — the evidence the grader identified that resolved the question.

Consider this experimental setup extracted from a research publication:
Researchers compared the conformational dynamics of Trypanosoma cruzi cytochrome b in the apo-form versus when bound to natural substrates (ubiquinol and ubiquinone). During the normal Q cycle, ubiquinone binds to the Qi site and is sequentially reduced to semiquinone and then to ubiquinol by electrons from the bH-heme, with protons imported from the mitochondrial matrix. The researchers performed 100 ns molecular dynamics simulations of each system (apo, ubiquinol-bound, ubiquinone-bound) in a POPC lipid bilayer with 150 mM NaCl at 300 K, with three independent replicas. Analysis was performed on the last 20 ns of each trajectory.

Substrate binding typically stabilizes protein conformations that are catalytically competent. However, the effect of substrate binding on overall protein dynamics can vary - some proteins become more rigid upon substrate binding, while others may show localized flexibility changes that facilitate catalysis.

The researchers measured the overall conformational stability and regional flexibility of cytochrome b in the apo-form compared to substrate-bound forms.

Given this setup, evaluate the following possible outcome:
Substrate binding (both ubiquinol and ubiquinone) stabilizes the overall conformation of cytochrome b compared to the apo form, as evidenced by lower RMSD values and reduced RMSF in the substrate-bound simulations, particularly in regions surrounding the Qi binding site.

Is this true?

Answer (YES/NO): NO